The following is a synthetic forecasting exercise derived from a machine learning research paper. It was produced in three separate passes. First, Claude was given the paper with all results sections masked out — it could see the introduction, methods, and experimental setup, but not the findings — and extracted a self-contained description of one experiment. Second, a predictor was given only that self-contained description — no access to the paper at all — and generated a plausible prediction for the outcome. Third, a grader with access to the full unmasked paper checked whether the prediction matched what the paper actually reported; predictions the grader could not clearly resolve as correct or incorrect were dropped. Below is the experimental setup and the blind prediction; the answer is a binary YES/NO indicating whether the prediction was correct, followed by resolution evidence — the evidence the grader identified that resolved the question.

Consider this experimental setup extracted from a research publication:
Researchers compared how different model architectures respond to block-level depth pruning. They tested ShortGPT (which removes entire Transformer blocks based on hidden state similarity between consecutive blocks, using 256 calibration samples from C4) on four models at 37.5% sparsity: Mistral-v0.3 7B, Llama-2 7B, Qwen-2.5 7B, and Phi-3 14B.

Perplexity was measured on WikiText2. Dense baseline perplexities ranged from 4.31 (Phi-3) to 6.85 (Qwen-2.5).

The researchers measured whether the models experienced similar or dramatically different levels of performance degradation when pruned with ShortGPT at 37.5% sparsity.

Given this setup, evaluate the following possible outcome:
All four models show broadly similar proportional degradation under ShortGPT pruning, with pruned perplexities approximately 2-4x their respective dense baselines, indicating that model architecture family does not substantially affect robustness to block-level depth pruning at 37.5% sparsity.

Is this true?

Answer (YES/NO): NO